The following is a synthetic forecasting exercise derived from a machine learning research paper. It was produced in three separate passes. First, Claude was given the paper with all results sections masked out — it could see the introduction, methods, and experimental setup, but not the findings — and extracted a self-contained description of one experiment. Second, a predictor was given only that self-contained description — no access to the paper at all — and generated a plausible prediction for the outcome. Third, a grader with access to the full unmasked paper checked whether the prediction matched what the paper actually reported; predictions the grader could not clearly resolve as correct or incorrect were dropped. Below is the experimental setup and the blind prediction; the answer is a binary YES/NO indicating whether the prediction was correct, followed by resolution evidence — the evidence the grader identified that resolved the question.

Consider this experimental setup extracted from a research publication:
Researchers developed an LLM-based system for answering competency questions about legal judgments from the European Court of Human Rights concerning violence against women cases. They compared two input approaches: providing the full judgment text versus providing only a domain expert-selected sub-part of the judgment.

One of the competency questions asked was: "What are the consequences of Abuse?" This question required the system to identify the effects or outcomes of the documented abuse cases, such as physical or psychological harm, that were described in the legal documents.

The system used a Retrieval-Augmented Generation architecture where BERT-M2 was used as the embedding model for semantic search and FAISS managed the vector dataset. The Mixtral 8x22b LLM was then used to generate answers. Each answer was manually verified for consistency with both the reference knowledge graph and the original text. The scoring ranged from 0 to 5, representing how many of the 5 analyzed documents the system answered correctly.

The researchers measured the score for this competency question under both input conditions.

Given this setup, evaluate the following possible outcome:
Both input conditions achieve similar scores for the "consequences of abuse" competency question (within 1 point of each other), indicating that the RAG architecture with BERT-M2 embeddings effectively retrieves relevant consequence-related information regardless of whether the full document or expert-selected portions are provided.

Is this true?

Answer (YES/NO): YES